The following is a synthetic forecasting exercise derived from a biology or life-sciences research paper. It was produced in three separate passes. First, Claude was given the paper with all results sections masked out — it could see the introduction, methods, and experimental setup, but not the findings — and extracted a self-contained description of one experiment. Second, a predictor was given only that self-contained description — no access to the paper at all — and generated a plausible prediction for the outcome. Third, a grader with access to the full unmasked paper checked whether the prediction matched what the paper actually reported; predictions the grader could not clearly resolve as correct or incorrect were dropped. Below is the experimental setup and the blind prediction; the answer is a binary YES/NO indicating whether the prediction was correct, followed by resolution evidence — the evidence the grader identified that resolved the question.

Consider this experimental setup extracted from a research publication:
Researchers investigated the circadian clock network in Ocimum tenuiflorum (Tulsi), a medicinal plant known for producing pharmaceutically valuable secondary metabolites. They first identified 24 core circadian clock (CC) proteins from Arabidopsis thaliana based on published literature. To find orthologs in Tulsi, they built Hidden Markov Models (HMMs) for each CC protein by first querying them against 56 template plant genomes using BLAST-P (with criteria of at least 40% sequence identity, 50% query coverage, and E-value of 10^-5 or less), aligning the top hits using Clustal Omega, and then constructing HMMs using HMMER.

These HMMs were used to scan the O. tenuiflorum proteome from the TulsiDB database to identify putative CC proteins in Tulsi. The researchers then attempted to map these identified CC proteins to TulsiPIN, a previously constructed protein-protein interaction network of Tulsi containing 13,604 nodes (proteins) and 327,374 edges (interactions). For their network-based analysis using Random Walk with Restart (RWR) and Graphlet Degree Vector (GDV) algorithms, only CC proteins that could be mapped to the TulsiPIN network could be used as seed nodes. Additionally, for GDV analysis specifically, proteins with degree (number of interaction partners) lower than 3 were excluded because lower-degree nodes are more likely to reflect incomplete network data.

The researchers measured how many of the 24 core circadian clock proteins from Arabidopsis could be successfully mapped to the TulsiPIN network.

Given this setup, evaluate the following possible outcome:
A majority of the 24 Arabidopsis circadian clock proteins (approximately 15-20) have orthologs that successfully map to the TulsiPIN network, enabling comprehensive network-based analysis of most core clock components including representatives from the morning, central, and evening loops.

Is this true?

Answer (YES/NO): NO